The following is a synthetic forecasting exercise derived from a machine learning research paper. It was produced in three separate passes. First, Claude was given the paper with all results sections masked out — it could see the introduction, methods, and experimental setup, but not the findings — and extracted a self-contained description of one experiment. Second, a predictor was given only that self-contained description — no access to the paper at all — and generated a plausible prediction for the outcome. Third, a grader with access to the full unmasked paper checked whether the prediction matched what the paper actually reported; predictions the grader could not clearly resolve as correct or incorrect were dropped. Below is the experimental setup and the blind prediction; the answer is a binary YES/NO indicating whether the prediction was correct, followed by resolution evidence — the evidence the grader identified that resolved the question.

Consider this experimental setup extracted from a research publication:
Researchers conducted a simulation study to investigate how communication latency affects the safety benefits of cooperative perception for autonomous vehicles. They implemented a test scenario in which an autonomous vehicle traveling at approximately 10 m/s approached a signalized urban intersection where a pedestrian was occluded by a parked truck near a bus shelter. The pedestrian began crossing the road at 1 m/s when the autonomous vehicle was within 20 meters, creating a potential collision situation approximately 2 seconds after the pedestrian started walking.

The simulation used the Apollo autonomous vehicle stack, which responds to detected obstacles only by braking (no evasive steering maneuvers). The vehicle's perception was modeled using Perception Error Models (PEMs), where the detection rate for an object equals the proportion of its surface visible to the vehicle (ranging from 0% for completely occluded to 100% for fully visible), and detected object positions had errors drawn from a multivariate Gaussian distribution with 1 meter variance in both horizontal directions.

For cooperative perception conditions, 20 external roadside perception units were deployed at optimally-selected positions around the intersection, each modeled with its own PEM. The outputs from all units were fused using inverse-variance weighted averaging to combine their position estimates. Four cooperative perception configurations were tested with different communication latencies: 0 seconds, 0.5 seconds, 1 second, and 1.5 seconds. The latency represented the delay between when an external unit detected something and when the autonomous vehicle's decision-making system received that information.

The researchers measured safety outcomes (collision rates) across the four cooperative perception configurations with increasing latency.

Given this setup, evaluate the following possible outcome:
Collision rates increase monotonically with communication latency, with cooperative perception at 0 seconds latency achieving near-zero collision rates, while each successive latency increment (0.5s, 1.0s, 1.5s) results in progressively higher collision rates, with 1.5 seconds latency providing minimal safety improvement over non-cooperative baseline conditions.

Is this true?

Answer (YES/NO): NO